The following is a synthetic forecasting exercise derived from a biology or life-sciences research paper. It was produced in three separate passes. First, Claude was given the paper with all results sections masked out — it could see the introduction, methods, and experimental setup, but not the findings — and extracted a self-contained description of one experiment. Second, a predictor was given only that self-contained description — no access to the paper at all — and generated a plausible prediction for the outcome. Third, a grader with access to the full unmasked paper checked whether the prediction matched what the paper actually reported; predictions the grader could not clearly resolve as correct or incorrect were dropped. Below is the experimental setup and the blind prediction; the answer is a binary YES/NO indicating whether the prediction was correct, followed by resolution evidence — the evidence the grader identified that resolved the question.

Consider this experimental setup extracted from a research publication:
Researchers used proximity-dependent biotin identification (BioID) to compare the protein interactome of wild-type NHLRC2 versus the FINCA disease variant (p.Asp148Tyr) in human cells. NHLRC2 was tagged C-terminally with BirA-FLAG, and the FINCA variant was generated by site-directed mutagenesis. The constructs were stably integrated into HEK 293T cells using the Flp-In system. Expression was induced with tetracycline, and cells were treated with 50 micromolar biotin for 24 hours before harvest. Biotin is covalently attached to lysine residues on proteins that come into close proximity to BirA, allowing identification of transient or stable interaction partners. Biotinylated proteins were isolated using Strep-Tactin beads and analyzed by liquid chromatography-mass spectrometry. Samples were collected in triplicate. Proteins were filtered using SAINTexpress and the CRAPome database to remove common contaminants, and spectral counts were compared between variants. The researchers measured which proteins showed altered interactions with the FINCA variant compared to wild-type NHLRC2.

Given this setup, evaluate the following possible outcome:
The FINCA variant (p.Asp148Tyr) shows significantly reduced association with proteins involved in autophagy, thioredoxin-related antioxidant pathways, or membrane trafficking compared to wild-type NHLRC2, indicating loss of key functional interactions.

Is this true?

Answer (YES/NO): YES